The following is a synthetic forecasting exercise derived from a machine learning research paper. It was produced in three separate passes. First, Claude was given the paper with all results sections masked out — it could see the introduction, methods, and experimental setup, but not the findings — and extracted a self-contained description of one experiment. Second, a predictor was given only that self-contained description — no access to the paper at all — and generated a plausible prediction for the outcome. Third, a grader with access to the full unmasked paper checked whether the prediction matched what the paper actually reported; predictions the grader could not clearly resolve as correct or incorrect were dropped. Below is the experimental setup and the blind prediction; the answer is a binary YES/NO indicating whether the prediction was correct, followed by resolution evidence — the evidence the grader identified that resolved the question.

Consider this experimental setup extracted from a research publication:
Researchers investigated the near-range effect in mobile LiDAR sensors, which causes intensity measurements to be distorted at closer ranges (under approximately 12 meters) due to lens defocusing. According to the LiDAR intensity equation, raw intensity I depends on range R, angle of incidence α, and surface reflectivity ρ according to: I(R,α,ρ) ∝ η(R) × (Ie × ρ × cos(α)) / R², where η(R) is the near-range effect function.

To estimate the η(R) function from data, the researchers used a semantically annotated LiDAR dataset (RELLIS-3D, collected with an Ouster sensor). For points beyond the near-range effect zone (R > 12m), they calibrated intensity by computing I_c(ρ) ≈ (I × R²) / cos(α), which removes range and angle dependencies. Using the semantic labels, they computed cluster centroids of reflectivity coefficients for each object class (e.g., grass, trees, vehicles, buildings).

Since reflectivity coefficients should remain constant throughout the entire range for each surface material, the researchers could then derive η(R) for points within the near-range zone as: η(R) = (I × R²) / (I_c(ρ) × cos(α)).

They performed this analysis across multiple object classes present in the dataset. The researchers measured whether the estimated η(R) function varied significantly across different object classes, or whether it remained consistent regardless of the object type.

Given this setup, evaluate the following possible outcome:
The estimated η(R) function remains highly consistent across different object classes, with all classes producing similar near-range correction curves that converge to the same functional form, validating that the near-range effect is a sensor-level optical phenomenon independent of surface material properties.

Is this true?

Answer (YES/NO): YES